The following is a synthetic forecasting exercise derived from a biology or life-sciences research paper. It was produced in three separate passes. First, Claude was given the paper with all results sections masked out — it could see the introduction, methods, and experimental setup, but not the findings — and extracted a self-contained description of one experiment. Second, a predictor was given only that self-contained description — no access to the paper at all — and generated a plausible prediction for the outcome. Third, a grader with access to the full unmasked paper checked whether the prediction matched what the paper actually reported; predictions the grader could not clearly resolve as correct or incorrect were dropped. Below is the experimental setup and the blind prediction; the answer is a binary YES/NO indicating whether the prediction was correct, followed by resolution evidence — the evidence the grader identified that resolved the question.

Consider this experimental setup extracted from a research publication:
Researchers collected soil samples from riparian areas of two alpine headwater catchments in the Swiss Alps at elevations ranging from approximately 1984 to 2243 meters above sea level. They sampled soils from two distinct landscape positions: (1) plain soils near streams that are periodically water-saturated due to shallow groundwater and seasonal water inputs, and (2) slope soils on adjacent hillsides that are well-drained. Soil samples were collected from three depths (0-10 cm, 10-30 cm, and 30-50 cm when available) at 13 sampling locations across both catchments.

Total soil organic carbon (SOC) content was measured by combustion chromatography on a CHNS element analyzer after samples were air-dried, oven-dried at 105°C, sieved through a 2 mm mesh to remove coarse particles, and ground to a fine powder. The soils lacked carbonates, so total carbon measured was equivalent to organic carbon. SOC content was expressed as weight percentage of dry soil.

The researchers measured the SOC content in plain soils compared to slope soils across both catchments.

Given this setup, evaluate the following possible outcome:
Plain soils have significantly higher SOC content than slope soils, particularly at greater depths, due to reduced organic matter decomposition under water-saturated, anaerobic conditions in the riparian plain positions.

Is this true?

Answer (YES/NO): YES